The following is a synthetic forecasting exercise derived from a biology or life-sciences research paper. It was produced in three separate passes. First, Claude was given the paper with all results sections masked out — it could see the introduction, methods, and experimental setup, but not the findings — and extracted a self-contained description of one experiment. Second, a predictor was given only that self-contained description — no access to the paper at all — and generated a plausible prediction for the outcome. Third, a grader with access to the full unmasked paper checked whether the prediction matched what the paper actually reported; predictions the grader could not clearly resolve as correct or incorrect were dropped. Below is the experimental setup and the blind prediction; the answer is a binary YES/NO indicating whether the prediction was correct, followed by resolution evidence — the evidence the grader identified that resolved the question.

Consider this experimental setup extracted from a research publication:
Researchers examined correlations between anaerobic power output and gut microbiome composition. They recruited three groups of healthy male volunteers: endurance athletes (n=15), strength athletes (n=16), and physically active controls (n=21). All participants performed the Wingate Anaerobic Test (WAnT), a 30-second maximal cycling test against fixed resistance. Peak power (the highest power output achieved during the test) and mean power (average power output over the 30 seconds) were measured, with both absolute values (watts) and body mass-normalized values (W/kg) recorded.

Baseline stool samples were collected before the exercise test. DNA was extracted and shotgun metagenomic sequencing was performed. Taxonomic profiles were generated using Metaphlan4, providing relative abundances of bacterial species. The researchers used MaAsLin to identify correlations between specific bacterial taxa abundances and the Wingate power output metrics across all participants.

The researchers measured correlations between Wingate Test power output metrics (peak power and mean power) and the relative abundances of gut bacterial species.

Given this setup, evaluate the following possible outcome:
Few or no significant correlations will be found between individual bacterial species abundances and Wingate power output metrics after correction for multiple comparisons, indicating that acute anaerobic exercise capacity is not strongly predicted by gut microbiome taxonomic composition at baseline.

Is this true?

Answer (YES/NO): YES